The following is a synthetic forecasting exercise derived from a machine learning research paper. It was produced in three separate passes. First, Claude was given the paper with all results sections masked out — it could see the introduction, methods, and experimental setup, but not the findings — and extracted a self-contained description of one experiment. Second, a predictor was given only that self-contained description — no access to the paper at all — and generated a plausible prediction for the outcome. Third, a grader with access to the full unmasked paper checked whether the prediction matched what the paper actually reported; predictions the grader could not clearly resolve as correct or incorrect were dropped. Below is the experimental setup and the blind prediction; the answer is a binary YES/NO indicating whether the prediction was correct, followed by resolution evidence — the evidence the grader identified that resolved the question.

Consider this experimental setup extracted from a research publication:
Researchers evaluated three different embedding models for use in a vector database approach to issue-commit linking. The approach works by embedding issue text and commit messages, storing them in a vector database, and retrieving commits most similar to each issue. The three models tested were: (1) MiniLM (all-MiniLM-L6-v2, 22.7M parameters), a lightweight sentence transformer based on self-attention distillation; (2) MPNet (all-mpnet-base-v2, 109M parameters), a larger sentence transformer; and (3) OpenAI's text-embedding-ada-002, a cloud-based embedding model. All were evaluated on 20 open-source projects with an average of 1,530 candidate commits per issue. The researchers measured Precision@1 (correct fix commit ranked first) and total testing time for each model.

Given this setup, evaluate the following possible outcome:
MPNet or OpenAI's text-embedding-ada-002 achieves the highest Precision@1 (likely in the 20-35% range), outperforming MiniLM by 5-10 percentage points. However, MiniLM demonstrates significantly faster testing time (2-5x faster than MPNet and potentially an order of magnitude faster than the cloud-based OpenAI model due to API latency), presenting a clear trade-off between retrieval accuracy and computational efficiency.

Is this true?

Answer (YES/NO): NO